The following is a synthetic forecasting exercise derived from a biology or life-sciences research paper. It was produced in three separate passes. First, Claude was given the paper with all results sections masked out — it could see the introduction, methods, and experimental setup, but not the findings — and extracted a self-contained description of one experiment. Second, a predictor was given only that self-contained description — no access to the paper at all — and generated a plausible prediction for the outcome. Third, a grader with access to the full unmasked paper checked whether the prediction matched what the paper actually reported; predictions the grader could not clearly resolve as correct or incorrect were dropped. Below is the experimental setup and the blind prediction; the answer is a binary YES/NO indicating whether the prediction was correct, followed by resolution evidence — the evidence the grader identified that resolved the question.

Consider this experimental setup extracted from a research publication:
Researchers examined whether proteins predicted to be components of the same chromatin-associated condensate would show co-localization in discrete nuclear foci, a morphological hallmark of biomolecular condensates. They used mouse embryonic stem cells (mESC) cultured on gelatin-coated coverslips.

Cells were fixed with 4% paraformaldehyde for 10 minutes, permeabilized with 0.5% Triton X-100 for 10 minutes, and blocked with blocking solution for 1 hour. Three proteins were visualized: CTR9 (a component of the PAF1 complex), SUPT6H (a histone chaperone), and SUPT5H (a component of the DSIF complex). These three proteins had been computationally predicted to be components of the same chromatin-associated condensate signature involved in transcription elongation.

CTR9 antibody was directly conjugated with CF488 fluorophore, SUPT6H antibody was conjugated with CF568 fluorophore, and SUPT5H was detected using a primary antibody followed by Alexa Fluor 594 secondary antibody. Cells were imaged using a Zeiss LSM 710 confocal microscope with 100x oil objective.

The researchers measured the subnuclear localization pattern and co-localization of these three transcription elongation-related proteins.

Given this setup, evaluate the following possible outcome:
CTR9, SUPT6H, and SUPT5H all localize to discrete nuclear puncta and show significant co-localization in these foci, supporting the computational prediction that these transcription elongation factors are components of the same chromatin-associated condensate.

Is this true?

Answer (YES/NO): YES